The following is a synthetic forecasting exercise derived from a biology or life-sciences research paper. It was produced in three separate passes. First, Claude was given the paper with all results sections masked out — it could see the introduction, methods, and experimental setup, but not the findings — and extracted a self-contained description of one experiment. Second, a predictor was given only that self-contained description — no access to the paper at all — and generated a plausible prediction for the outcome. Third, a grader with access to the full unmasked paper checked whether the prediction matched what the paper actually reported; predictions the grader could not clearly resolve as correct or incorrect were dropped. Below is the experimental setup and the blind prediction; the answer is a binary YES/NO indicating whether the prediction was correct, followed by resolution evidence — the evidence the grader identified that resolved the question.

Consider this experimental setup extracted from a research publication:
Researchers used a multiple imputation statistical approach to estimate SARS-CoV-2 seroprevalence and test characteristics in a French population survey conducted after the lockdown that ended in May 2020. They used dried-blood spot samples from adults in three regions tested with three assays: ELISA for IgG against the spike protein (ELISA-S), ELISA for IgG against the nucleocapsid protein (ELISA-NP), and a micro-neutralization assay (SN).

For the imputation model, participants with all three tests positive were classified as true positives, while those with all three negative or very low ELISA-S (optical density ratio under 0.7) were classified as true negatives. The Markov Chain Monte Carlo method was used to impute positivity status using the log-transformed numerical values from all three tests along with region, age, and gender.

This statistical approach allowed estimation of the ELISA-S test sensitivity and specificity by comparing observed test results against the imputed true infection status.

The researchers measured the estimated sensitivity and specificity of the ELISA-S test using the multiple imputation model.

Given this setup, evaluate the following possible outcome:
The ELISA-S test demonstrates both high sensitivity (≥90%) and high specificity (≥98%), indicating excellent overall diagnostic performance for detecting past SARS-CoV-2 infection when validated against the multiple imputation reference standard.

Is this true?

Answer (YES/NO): NO